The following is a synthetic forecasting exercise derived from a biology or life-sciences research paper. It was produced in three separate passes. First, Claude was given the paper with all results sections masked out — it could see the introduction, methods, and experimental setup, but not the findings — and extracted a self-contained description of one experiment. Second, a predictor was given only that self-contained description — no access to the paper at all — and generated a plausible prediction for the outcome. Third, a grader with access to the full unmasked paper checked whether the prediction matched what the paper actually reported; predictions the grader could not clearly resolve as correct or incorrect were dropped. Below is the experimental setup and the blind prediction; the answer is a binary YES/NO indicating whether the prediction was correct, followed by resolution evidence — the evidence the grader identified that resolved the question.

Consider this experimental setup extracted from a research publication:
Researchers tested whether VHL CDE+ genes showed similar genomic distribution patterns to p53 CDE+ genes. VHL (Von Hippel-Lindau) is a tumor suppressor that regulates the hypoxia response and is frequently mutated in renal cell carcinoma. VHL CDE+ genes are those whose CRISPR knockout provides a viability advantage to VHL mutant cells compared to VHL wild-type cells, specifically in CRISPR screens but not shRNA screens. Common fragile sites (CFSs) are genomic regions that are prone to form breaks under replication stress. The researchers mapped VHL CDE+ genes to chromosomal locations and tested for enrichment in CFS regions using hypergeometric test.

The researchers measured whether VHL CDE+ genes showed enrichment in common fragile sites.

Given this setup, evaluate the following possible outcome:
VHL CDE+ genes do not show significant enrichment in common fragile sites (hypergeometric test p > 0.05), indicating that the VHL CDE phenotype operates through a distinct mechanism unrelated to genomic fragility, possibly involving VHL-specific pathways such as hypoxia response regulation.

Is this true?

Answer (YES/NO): NO